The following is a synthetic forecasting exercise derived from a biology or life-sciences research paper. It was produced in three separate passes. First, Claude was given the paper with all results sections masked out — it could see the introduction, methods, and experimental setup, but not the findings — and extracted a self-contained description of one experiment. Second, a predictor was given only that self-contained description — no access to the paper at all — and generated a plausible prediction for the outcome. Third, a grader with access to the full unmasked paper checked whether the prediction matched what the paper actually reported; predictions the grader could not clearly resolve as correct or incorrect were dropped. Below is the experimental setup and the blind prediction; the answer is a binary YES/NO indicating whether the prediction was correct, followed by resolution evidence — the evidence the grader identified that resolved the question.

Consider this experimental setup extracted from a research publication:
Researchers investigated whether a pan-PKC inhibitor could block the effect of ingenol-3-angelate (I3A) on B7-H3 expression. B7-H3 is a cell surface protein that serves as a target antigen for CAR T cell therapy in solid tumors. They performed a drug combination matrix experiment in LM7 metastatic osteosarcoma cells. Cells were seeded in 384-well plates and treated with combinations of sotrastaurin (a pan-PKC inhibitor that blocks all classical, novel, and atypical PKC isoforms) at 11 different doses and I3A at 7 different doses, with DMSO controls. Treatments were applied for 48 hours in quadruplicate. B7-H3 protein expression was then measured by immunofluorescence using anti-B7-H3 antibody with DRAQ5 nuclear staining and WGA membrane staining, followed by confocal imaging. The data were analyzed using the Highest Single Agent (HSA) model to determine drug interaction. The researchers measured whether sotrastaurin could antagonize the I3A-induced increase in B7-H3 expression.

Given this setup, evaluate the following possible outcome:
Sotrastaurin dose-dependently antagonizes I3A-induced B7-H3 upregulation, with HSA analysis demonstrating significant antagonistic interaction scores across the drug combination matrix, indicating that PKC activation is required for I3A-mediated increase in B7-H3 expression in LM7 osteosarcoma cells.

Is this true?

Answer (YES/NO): YES